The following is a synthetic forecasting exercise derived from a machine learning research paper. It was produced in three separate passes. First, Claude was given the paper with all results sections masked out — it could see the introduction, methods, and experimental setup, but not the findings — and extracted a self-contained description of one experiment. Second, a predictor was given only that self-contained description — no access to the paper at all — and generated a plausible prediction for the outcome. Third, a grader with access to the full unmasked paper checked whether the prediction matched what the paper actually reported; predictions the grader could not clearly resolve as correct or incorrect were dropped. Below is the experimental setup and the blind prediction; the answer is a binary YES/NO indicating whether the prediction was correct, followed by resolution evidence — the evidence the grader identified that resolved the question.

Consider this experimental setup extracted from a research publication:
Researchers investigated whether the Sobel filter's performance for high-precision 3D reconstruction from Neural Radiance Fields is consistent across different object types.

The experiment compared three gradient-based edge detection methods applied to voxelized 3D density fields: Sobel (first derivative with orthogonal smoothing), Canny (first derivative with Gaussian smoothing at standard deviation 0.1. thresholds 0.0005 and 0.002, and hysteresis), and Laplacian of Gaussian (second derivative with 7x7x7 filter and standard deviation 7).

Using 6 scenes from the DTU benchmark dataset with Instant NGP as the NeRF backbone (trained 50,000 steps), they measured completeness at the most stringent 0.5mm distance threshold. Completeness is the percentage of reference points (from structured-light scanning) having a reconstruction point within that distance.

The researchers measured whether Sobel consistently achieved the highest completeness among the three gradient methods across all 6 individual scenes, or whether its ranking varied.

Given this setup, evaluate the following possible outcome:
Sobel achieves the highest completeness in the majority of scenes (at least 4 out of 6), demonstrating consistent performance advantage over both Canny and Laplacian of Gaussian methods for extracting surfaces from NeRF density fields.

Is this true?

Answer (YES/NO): YES